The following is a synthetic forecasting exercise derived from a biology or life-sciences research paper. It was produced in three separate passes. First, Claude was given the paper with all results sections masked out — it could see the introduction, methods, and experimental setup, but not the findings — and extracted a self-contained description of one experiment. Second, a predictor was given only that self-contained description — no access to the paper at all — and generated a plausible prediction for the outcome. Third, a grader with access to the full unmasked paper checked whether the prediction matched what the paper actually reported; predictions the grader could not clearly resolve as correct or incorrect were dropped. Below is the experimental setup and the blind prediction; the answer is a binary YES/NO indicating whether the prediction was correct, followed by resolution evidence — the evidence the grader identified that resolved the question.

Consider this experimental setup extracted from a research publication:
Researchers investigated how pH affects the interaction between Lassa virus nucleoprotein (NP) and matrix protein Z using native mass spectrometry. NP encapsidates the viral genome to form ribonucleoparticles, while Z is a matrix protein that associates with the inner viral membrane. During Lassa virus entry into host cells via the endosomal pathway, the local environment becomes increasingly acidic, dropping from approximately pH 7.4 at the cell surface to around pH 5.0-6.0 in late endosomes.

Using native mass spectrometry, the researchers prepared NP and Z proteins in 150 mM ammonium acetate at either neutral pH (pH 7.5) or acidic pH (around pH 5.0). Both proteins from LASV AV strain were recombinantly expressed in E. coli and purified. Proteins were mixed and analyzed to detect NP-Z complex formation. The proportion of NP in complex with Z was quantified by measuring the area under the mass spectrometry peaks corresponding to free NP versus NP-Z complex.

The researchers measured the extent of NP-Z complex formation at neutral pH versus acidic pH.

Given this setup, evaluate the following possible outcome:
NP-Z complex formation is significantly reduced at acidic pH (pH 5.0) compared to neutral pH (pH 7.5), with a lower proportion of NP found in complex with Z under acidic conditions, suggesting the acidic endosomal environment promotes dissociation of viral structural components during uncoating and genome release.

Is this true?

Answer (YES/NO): YES